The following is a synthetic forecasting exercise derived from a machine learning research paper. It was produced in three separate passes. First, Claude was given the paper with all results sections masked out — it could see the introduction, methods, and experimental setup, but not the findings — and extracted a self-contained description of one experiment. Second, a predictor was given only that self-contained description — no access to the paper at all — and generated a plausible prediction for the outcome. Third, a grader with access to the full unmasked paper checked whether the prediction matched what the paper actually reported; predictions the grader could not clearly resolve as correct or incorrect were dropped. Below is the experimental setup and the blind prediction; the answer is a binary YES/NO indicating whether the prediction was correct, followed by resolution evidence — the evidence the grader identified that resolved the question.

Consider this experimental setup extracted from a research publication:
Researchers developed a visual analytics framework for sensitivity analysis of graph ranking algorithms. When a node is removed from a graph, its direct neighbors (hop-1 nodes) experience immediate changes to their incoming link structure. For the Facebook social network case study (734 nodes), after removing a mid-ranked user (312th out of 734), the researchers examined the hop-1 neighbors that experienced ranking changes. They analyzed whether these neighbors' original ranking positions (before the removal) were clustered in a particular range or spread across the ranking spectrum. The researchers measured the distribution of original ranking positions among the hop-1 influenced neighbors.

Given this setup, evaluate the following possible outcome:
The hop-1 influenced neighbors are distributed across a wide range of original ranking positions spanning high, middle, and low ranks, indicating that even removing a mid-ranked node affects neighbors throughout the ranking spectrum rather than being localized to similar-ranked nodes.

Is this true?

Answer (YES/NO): YES